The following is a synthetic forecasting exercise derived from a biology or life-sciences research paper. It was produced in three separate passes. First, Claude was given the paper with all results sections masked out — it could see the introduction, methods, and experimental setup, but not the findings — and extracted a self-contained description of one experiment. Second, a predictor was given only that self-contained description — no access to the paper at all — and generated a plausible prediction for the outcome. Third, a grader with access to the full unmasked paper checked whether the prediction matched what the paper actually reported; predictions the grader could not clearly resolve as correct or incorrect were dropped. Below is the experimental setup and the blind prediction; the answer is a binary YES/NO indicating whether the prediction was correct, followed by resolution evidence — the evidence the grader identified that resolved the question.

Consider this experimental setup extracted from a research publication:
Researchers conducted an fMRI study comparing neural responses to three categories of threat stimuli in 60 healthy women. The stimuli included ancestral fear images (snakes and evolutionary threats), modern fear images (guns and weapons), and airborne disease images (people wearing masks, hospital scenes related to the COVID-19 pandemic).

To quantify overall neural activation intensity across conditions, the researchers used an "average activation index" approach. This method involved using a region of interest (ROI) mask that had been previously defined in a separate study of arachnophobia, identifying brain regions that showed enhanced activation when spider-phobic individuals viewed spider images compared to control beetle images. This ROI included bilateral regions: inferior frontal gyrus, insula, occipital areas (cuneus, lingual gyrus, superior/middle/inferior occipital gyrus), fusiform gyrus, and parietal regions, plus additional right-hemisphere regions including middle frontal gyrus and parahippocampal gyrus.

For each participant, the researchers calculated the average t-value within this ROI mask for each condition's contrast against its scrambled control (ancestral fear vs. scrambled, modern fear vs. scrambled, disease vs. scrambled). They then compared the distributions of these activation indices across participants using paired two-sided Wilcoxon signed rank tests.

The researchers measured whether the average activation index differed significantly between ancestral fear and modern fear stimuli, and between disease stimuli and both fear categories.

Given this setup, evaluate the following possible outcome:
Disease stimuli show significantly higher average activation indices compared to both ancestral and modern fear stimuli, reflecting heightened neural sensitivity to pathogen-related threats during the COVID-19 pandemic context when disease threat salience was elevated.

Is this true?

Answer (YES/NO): YES